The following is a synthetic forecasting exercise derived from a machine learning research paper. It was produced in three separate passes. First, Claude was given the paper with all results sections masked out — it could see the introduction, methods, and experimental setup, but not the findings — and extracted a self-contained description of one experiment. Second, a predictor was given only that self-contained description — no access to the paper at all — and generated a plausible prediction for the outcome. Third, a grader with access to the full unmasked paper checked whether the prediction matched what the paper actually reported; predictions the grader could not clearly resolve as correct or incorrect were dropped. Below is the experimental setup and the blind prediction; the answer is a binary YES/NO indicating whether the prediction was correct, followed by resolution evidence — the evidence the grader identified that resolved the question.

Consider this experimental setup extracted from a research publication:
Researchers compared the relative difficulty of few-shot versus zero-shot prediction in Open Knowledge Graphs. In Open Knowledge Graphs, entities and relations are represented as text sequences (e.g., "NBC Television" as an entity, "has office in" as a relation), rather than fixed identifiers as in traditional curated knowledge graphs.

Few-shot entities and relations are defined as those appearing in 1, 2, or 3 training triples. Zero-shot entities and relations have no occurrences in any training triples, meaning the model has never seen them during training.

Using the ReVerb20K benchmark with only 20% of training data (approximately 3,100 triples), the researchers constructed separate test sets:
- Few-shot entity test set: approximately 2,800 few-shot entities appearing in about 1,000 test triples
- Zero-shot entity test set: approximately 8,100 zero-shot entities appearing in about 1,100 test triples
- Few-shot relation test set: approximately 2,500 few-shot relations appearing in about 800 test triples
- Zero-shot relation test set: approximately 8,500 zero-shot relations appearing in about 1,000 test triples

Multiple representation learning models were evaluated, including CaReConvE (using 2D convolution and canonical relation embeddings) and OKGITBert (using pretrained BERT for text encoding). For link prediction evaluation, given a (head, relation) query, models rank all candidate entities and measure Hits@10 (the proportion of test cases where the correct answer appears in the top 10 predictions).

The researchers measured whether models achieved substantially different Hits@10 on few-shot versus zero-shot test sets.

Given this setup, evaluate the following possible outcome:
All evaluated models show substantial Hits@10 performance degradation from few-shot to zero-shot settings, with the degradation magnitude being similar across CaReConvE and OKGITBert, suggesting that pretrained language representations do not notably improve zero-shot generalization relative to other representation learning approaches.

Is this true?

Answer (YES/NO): NO